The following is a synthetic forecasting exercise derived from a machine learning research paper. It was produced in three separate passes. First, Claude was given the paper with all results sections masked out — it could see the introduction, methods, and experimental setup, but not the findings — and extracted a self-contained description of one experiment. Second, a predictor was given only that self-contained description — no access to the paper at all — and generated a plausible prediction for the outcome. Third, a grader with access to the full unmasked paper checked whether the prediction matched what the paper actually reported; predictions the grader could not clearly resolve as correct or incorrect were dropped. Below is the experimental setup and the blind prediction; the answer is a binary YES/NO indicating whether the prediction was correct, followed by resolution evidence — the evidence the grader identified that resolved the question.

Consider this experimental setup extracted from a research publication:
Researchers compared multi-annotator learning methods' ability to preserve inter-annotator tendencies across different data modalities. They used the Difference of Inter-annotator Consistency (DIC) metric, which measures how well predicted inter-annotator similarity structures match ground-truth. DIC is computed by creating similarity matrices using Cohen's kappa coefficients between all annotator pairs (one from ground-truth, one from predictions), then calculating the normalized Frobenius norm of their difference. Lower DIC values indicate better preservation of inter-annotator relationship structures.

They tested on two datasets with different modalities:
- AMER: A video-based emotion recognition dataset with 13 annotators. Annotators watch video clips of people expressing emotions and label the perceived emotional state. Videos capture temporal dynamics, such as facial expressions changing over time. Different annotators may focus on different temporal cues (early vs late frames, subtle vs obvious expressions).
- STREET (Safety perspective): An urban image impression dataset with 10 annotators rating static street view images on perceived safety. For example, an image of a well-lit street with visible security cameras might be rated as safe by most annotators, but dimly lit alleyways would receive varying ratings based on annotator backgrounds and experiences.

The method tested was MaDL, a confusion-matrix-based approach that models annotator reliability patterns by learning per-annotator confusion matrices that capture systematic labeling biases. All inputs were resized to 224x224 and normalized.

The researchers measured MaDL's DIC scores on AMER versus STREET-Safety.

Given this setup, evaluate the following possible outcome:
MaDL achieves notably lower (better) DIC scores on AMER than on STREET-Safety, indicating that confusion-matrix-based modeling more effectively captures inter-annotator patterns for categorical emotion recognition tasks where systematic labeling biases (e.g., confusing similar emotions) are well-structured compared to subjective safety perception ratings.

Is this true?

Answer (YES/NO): NO